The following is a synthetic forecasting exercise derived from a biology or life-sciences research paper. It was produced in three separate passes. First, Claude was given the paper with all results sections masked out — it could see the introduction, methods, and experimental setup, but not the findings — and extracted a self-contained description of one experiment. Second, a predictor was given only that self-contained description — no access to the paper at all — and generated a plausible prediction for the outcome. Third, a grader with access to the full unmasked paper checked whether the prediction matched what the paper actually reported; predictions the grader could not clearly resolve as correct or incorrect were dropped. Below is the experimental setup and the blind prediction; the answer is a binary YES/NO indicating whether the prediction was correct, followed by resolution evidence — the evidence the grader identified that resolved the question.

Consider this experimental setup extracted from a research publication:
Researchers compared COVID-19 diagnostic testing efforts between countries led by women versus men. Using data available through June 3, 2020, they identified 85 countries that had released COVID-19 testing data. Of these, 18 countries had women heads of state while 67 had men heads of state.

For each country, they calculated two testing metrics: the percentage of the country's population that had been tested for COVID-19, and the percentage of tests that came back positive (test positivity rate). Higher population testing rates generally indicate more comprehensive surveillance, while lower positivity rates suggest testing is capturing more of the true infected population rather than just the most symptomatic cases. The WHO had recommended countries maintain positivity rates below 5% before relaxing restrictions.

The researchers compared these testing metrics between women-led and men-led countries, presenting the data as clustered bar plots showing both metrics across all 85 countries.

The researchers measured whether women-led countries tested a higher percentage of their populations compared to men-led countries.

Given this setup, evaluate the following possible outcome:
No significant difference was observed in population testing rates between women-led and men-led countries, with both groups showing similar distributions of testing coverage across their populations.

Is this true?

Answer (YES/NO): NO